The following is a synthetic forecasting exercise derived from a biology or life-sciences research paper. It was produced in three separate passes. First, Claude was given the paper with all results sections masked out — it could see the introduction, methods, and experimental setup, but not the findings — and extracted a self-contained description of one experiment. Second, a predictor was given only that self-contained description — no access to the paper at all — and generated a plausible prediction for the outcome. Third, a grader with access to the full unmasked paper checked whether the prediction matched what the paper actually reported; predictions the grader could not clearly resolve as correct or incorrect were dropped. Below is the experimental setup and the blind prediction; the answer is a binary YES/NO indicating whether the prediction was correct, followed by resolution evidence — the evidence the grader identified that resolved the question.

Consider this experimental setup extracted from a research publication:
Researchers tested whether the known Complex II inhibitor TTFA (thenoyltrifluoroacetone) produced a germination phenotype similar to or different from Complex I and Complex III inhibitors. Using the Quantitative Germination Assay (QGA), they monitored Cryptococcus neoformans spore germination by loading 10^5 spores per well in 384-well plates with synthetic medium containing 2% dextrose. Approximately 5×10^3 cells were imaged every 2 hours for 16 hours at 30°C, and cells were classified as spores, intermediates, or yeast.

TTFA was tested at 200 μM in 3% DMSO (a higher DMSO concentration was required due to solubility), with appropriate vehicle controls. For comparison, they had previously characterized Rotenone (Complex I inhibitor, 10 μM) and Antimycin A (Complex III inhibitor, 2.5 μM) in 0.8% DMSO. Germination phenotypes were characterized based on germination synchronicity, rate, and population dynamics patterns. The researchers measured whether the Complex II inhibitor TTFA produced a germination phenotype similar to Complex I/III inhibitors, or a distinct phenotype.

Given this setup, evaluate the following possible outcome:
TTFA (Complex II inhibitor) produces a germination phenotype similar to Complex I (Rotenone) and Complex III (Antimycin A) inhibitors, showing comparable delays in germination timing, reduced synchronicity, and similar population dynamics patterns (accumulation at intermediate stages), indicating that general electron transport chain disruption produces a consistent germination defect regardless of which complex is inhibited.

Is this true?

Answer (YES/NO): YES